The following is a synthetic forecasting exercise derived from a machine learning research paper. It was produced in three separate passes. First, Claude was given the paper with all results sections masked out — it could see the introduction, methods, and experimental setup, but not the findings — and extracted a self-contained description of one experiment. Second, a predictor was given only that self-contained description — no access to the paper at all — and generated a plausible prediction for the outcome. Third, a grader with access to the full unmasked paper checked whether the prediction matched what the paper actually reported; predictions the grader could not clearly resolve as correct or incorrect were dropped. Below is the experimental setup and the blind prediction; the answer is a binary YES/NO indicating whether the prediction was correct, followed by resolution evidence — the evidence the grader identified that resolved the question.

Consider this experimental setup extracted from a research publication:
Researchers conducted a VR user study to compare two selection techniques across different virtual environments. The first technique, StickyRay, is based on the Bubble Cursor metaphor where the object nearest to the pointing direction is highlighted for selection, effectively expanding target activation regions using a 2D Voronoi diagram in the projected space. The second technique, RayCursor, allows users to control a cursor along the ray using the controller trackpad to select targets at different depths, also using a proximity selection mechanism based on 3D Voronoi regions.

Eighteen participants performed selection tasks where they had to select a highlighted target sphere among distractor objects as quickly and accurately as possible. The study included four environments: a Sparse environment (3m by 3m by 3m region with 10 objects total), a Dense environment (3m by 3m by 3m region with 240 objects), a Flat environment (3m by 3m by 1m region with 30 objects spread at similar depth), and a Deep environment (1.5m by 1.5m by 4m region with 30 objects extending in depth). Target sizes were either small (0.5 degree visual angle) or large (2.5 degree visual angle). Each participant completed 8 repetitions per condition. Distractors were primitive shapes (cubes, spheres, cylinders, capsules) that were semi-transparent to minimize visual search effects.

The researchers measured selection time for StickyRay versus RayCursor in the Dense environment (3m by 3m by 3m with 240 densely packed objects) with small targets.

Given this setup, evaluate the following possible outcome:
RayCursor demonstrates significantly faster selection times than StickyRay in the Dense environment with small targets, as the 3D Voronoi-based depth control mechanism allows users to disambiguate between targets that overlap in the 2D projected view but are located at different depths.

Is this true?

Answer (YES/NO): NO